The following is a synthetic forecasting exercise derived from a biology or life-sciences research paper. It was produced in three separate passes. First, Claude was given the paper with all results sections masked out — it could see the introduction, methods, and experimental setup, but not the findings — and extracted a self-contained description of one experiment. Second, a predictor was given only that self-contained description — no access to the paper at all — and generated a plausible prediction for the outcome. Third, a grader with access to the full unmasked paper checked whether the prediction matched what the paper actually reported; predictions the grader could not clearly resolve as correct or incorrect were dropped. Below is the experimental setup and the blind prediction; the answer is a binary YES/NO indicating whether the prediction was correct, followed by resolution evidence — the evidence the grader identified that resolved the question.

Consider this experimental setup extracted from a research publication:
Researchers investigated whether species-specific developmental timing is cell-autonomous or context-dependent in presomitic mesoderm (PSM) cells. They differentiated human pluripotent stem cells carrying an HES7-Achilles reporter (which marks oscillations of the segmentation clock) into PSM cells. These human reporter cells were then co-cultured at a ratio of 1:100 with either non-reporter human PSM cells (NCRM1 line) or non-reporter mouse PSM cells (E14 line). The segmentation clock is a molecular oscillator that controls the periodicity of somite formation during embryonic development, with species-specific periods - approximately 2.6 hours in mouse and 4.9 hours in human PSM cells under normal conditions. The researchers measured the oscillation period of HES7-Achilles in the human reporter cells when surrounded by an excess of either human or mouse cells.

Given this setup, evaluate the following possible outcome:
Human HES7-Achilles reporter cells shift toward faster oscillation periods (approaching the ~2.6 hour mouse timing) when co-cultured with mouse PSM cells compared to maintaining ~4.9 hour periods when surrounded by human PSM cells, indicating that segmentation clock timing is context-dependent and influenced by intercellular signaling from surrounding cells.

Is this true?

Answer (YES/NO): NO